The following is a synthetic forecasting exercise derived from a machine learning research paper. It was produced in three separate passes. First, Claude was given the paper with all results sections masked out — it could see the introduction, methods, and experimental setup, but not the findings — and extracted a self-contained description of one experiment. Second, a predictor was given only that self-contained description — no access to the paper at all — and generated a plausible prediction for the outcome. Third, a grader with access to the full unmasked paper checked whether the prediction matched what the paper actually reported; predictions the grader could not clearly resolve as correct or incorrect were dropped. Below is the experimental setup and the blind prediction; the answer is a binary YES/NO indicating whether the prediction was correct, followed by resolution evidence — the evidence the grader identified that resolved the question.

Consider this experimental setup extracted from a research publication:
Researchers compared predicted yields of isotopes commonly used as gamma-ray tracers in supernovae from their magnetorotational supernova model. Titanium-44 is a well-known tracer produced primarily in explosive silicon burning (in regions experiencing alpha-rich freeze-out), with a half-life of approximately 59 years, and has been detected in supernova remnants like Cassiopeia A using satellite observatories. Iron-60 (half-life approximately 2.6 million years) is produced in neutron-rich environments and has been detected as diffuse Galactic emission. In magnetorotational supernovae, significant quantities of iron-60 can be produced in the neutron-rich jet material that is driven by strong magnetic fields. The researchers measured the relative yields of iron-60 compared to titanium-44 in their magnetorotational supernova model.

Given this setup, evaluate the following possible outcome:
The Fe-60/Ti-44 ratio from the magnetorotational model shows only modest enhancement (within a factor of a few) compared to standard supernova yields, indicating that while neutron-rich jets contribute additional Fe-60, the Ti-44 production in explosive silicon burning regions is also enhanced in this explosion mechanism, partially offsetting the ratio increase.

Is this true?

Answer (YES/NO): NO